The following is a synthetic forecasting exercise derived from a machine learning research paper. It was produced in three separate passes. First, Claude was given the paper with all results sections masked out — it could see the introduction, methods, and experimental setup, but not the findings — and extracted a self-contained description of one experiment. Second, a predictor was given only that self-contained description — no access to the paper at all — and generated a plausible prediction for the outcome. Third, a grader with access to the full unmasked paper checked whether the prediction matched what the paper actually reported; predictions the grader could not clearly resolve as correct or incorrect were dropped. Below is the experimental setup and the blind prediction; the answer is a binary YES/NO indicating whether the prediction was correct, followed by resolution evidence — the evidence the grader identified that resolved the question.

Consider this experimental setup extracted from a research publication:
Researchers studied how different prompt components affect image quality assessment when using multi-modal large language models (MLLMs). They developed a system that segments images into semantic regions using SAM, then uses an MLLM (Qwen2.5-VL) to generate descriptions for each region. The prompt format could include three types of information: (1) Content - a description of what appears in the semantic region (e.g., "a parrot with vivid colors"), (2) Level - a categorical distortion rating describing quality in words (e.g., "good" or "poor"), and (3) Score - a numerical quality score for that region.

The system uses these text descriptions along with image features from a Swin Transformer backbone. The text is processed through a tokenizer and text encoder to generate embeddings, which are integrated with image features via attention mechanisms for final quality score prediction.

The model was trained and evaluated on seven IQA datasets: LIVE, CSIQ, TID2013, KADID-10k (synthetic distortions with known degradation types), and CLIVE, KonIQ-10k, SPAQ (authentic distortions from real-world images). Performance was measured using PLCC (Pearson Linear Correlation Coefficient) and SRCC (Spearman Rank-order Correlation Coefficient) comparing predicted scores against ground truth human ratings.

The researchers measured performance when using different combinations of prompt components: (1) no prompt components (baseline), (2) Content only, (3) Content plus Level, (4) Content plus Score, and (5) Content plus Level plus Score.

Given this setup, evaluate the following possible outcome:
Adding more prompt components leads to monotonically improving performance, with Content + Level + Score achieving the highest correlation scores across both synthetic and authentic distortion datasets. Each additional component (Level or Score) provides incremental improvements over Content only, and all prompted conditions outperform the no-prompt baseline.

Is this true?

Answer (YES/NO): NO